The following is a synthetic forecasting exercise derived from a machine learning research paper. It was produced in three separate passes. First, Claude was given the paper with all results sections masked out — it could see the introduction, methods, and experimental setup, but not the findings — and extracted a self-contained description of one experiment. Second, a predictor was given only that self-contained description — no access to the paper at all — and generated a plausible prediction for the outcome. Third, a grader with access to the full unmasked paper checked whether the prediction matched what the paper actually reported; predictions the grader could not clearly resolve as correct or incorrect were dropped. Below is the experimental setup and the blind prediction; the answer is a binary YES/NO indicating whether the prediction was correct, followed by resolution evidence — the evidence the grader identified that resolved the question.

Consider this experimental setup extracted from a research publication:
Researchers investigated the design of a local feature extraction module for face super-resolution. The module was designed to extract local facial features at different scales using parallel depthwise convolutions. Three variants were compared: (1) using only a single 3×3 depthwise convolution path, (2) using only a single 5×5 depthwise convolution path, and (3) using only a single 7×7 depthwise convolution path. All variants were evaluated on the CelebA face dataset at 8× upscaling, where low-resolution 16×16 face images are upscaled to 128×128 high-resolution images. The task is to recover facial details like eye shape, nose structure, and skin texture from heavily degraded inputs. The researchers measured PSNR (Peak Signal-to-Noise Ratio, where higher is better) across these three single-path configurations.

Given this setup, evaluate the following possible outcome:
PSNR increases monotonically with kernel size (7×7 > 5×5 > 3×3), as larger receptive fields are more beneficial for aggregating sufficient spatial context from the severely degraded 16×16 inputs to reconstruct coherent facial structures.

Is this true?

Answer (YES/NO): NO